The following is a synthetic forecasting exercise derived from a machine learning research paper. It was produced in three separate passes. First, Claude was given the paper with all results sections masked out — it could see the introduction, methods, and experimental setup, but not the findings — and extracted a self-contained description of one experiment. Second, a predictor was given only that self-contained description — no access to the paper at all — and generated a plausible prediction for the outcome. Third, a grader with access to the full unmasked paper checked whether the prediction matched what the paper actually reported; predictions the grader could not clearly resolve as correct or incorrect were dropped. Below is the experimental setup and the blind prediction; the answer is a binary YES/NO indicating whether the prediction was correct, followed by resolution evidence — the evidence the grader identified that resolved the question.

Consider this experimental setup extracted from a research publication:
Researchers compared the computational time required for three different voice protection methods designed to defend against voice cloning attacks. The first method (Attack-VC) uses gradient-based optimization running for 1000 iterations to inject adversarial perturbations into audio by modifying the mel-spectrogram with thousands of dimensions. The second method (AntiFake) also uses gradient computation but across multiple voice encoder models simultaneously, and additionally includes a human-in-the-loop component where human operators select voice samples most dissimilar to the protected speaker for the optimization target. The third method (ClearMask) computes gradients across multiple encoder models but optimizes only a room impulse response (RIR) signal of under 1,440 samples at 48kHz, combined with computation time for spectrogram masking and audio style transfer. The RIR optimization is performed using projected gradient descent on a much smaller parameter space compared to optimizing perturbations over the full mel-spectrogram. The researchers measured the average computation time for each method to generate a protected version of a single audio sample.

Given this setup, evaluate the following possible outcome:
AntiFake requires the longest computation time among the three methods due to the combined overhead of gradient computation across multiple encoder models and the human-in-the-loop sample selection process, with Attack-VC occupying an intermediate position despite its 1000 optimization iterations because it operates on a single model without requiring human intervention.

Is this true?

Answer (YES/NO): NO